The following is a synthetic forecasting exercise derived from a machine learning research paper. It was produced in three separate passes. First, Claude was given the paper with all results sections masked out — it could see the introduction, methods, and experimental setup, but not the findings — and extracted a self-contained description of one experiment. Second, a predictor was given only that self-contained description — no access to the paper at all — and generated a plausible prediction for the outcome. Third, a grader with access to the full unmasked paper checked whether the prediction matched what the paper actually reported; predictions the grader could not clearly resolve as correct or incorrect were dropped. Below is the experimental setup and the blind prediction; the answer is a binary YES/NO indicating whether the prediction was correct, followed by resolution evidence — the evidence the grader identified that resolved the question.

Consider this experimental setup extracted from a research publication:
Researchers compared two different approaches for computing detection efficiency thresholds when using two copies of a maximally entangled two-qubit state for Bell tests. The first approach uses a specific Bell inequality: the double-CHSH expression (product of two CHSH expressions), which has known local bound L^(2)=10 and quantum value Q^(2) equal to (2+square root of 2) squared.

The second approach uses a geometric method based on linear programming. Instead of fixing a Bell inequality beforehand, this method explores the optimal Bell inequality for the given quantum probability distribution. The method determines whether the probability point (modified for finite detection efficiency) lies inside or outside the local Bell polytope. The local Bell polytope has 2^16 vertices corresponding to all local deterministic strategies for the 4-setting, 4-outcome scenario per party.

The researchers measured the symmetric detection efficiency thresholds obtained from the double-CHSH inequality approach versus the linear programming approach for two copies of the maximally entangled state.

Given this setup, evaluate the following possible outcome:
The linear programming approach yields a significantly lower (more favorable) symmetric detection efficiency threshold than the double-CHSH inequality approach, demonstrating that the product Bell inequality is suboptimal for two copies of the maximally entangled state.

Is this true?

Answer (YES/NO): YES